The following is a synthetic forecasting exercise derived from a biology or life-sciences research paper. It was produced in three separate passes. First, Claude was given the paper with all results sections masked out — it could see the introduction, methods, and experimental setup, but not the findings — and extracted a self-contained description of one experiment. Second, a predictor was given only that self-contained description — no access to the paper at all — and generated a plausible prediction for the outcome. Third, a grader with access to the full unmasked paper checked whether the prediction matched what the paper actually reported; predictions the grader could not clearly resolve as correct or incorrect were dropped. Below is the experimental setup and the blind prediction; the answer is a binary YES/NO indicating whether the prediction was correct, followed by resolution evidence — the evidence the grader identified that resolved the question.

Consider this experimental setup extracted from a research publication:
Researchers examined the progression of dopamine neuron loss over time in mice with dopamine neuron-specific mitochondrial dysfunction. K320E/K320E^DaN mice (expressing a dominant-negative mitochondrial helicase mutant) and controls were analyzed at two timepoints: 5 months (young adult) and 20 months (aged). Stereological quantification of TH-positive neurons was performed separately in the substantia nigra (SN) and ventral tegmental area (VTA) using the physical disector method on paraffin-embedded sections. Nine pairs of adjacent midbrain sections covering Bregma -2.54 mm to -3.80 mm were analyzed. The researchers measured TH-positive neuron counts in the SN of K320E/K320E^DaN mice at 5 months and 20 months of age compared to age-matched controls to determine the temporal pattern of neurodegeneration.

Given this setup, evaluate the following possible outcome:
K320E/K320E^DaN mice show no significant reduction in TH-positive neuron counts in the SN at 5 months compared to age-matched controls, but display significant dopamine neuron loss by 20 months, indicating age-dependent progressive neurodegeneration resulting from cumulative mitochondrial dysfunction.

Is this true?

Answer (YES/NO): YES